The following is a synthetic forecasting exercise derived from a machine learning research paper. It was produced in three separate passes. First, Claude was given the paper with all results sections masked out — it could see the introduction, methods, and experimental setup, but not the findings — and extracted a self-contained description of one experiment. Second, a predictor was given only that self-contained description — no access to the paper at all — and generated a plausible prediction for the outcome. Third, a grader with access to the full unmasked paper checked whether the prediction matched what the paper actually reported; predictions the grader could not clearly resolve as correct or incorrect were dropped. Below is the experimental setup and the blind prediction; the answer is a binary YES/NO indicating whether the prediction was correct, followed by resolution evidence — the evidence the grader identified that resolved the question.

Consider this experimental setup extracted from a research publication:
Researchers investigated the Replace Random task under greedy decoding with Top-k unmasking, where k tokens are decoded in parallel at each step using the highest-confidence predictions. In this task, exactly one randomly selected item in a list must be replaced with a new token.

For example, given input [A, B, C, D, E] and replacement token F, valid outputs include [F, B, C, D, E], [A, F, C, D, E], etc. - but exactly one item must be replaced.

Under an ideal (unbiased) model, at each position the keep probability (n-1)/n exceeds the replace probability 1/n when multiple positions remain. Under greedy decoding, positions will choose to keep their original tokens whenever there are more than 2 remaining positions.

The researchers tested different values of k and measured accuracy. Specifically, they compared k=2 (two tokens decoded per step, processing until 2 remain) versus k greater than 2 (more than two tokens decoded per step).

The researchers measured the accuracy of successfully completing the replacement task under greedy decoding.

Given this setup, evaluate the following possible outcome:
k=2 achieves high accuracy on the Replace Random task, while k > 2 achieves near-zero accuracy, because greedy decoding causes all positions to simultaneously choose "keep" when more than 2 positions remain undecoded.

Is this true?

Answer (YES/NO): NO